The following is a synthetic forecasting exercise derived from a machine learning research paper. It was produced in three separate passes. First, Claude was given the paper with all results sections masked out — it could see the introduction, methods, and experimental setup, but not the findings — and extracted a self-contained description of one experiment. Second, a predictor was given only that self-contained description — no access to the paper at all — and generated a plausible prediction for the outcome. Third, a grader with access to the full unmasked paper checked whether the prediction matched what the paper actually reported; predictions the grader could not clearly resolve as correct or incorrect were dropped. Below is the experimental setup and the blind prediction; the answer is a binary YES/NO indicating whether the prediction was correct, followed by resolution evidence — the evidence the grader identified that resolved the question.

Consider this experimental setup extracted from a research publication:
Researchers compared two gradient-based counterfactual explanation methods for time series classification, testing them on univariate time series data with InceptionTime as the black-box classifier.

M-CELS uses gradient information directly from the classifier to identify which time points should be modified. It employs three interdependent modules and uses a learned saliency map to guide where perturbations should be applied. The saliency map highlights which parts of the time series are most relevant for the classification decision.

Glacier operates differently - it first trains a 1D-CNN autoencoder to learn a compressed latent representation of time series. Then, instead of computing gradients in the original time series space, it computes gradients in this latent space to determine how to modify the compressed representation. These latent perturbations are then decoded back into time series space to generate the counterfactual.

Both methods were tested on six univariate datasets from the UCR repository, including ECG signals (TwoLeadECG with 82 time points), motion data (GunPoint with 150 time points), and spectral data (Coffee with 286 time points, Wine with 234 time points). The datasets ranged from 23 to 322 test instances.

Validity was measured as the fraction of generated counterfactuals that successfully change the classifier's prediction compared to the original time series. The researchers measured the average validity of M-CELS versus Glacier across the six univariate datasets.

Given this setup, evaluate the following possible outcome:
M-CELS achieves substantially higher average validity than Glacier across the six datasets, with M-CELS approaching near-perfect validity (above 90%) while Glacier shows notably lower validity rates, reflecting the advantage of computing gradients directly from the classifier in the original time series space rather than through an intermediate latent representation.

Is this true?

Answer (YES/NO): NO